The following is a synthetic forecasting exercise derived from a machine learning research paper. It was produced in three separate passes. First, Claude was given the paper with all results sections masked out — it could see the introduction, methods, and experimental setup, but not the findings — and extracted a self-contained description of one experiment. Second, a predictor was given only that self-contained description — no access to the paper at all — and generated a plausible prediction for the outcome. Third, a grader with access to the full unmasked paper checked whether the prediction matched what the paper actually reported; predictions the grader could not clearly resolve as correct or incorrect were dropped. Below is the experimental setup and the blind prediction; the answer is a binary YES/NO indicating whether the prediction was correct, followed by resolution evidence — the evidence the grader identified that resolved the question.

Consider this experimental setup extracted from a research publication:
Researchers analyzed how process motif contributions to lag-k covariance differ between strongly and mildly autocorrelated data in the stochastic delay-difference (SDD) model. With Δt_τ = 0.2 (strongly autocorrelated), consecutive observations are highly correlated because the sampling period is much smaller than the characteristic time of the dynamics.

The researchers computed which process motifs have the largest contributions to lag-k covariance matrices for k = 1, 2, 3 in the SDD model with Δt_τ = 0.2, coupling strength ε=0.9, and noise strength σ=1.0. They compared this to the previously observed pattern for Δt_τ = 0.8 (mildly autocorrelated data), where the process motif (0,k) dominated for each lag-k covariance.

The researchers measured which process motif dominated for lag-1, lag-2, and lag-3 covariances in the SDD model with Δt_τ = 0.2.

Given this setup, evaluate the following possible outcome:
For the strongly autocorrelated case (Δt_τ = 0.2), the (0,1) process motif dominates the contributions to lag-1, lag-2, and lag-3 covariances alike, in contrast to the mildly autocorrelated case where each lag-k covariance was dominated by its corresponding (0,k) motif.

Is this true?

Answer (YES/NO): YES